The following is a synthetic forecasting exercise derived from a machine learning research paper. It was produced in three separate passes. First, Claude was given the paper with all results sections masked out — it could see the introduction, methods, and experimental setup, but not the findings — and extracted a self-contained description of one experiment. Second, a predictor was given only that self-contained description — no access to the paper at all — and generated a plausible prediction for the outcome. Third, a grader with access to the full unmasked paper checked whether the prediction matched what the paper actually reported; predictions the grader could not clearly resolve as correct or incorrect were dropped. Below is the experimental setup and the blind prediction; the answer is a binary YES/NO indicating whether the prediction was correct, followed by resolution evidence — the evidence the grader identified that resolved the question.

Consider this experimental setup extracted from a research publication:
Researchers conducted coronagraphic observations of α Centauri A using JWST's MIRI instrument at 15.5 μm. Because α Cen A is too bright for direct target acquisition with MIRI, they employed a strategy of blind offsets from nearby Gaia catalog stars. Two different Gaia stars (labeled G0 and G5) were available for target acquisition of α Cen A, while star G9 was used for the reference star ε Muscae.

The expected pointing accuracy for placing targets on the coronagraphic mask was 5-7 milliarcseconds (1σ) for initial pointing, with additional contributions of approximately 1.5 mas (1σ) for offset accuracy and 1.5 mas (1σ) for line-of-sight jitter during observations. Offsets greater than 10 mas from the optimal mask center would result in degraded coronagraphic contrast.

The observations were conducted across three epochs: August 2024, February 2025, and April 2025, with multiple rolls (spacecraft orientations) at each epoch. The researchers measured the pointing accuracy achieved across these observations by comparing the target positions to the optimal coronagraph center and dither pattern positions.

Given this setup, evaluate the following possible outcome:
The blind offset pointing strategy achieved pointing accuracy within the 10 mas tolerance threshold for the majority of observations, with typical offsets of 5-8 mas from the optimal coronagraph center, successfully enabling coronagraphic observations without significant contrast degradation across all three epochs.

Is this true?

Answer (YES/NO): NO